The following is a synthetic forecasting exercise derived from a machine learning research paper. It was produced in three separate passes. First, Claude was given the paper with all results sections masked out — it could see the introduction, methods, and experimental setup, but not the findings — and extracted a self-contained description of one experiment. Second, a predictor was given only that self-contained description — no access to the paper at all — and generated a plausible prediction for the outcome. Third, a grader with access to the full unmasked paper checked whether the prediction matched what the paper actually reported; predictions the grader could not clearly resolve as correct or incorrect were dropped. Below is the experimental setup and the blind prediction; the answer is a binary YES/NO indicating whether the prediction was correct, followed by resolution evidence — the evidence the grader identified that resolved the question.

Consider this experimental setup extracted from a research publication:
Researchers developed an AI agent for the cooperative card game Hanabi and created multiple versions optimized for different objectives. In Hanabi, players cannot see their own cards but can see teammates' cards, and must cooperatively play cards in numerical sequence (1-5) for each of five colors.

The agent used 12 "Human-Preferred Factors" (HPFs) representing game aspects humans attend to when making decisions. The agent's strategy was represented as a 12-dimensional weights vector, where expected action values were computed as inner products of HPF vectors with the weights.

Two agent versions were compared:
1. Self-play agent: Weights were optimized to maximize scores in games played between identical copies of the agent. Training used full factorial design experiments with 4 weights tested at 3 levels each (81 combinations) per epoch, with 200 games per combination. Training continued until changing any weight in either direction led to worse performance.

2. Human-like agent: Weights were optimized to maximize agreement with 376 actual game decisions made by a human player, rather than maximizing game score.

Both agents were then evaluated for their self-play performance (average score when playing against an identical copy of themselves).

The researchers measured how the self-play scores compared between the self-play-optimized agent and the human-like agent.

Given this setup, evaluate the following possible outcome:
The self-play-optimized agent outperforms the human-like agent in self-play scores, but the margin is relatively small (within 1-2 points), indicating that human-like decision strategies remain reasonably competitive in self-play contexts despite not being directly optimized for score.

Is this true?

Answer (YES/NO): NO